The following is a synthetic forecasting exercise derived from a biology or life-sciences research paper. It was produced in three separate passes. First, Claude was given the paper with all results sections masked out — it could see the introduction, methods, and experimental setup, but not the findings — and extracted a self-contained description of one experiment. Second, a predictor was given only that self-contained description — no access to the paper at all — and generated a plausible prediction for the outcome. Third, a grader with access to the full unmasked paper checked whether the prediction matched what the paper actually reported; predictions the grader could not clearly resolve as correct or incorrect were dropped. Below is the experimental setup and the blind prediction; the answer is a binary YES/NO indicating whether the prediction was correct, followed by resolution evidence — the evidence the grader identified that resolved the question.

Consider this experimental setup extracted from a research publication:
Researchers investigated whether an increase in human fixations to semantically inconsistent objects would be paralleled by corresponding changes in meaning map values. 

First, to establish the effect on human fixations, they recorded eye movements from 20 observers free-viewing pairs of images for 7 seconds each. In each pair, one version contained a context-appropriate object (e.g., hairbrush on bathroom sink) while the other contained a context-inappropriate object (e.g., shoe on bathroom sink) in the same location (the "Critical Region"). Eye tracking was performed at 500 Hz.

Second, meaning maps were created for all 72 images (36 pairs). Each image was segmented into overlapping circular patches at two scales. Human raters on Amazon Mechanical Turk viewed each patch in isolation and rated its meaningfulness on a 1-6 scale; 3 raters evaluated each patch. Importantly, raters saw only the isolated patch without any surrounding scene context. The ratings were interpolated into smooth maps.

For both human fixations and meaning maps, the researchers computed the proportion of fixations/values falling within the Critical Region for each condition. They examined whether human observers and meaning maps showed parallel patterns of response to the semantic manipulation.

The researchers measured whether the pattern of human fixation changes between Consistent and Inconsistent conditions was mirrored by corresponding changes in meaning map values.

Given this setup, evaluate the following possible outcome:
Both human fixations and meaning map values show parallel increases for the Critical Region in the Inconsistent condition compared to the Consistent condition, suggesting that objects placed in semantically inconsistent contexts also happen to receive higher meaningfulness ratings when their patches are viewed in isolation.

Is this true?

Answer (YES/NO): NO